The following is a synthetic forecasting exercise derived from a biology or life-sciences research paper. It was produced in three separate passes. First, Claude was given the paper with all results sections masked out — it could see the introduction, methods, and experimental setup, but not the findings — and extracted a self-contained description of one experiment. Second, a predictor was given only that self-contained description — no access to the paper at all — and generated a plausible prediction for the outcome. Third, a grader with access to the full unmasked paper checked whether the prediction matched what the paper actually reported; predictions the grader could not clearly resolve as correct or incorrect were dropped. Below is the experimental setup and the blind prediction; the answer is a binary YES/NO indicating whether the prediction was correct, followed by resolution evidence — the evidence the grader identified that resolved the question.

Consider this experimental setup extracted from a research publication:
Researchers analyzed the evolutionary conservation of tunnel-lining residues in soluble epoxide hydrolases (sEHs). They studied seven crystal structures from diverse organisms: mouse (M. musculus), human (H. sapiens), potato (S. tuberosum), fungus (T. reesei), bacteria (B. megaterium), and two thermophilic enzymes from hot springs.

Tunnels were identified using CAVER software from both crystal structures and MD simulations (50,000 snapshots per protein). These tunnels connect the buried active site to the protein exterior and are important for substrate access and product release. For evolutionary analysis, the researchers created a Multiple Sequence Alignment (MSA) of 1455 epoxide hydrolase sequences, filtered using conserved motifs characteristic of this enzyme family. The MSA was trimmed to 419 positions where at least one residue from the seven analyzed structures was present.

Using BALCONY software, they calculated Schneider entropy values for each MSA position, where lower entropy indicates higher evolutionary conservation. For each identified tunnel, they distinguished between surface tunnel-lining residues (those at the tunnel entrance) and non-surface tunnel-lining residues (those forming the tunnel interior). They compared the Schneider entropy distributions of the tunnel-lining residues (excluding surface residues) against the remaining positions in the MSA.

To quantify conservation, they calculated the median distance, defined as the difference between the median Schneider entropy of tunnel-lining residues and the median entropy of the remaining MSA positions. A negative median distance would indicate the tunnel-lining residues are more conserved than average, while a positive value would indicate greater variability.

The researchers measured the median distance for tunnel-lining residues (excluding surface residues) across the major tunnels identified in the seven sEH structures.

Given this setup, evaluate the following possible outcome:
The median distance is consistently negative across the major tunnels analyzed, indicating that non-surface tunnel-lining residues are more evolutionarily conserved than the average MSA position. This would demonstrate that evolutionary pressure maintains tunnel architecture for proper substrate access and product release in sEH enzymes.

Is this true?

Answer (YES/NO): YES